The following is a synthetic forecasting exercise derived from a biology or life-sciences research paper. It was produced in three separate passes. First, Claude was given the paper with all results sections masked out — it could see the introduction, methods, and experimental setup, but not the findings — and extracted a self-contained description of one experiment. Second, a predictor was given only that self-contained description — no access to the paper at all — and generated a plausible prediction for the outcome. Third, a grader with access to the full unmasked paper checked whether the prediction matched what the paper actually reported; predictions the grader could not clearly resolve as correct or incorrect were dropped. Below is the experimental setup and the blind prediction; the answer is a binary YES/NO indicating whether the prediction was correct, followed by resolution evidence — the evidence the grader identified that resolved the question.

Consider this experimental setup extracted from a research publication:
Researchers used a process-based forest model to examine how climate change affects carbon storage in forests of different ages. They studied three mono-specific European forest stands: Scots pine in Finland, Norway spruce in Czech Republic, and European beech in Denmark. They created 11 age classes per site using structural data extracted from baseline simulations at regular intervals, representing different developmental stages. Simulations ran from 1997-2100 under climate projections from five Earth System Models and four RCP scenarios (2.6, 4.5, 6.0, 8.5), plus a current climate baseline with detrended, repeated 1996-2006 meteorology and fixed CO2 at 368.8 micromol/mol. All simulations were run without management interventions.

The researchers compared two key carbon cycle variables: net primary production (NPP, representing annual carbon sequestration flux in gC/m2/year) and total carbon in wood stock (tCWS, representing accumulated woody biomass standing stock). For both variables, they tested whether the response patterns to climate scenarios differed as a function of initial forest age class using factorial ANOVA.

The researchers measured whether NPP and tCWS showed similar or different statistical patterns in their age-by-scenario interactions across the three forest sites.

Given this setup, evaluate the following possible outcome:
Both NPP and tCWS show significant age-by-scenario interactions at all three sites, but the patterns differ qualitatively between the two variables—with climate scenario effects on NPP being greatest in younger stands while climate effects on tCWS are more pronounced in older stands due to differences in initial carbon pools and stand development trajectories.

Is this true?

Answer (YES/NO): NO